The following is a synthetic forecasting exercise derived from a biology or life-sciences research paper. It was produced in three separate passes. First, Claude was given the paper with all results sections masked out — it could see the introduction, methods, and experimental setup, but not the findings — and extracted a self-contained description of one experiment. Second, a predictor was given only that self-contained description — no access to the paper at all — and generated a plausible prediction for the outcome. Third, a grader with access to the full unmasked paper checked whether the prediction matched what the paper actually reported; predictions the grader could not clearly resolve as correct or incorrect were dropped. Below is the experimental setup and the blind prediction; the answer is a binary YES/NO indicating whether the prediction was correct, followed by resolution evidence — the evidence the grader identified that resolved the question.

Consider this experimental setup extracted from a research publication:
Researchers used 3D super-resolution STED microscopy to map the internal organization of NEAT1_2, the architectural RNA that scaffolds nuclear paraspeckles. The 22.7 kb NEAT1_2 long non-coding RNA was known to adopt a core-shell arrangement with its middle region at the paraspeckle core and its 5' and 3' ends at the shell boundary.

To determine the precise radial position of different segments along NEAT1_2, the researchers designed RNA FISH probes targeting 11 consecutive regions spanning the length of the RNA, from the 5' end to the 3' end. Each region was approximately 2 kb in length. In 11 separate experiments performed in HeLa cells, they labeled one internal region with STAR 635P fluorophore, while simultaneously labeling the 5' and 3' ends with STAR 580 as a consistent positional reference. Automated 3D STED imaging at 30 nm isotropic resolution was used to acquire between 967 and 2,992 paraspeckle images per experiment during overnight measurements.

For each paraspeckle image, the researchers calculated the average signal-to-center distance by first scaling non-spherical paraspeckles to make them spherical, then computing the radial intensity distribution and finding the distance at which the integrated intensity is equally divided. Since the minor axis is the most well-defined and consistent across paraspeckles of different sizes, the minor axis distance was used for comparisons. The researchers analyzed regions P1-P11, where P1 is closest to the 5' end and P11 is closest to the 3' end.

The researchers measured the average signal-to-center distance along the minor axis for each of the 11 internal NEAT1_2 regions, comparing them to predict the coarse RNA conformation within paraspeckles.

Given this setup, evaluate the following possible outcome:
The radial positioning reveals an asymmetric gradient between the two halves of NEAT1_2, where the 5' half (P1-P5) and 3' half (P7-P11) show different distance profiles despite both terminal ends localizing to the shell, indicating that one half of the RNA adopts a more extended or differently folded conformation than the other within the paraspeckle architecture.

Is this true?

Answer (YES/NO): YES